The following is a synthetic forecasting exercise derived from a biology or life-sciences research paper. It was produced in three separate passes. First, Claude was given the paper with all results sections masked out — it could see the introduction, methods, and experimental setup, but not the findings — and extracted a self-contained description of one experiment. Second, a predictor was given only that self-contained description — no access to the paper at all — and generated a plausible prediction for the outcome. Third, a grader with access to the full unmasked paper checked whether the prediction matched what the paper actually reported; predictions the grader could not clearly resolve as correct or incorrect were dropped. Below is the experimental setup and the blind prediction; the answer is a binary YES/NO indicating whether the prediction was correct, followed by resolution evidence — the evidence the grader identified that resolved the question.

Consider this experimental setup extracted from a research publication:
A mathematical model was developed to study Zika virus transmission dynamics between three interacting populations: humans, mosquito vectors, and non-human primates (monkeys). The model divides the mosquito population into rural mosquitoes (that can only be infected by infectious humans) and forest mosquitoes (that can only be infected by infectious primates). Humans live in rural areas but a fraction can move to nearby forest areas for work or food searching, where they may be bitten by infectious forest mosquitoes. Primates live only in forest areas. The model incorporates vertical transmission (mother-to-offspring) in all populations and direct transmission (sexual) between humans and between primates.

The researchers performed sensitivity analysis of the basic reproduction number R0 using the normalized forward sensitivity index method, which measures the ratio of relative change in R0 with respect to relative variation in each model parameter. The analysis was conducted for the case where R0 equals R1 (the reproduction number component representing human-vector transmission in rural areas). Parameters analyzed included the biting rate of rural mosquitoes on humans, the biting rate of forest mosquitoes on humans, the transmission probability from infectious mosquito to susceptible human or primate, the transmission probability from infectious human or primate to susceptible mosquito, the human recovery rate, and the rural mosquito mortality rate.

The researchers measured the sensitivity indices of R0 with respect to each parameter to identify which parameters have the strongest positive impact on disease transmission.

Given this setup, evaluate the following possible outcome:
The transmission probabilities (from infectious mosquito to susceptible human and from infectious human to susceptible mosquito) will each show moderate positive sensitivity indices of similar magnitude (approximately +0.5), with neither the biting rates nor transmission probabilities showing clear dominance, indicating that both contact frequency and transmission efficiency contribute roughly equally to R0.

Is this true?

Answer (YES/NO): NO